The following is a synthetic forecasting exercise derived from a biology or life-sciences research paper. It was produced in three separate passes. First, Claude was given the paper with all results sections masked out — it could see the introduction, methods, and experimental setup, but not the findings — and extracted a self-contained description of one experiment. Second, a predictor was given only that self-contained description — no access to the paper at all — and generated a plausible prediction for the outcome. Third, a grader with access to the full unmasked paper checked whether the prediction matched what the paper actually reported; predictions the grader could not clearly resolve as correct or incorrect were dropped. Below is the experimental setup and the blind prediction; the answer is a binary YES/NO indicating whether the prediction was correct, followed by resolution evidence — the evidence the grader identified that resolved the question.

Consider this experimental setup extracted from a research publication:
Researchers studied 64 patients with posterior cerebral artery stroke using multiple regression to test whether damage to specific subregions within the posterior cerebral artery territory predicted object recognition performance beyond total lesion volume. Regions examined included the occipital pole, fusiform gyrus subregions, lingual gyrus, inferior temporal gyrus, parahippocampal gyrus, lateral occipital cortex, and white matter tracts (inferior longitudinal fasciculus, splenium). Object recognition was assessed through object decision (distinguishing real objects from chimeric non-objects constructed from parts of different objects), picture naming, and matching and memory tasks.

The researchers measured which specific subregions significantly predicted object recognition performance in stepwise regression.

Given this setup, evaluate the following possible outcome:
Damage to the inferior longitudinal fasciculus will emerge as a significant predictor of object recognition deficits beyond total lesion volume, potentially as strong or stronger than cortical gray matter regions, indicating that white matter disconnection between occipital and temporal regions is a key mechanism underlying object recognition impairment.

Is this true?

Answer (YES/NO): YES